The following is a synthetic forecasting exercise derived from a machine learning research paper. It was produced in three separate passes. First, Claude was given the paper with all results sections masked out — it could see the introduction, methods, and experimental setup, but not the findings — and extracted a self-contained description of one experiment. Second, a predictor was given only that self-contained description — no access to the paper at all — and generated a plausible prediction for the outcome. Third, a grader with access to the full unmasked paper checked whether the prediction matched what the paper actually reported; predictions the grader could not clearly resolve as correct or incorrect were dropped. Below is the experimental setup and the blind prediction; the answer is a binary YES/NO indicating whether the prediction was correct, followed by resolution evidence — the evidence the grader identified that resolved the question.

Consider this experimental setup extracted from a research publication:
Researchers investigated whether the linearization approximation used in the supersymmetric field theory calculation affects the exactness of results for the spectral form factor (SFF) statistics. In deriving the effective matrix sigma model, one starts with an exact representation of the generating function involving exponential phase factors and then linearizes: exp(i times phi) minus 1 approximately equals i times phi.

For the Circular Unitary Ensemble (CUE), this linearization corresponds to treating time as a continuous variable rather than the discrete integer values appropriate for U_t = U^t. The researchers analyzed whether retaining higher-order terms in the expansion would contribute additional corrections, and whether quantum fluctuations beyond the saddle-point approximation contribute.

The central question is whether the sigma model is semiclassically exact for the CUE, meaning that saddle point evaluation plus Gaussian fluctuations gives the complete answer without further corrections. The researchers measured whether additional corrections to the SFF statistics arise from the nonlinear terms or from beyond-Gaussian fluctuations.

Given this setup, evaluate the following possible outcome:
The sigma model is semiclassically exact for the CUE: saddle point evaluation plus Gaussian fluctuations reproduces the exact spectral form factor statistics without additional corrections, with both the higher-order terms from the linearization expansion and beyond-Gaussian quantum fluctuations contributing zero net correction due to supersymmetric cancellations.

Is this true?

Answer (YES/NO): YES